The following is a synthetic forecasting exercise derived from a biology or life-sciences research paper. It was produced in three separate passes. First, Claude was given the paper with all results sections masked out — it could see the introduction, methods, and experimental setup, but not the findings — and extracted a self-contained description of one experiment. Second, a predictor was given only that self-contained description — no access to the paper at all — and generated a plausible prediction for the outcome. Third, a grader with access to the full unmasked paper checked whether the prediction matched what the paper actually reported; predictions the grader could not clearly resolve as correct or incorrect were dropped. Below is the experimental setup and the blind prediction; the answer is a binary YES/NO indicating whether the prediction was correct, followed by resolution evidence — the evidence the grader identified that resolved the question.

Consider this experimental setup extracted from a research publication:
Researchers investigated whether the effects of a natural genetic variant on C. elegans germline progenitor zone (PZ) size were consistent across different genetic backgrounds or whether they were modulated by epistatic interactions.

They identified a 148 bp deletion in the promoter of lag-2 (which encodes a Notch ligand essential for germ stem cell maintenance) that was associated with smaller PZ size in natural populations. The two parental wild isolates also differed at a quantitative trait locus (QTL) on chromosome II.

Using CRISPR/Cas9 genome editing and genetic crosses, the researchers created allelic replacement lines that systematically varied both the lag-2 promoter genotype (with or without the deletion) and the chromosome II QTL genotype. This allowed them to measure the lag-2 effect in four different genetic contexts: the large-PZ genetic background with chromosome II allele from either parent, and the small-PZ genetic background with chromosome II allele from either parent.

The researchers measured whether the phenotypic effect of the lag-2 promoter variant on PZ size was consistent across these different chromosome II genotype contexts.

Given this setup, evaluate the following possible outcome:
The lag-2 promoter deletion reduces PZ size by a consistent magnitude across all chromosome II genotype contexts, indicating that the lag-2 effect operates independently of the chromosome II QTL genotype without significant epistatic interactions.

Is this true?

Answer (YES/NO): NO